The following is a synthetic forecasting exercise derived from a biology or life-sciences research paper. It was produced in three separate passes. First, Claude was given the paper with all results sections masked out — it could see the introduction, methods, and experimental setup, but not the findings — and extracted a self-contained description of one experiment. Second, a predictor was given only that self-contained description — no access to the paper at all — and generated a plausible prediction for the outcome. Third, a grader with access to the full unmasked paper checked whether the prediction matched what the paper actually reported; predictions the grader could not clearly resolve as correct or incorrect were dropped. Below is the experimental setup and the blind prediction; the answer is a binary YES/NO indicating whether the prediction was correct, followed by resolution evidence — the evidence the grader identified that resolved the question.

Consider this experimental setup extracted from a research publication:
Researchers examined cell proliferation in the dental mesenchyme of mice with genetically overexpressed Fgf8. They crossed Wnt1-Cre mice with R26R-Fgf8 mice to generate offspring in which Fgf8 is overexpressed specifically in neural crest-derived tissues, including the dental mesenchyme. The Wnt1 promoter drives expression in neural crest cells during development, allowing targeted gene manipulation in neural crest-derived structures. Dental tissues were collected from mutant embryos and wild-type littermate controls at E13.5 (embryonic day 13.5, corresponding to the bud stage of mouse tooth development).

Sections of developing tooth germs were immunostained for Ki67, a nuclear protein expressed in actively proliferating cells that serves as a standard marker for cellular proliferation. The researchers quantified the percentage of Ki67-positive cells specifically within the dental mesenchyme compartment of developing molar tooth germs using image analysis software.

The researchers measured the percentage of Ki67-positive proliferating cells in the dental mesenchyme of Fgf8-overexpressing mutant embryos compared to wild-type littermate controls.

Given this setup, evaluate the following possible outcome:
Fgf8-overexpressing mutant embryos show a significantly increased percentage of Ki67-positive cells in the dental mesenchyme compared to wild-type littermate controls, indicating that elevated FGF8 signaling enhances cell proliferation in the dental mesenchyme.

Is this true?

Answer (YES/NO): YES